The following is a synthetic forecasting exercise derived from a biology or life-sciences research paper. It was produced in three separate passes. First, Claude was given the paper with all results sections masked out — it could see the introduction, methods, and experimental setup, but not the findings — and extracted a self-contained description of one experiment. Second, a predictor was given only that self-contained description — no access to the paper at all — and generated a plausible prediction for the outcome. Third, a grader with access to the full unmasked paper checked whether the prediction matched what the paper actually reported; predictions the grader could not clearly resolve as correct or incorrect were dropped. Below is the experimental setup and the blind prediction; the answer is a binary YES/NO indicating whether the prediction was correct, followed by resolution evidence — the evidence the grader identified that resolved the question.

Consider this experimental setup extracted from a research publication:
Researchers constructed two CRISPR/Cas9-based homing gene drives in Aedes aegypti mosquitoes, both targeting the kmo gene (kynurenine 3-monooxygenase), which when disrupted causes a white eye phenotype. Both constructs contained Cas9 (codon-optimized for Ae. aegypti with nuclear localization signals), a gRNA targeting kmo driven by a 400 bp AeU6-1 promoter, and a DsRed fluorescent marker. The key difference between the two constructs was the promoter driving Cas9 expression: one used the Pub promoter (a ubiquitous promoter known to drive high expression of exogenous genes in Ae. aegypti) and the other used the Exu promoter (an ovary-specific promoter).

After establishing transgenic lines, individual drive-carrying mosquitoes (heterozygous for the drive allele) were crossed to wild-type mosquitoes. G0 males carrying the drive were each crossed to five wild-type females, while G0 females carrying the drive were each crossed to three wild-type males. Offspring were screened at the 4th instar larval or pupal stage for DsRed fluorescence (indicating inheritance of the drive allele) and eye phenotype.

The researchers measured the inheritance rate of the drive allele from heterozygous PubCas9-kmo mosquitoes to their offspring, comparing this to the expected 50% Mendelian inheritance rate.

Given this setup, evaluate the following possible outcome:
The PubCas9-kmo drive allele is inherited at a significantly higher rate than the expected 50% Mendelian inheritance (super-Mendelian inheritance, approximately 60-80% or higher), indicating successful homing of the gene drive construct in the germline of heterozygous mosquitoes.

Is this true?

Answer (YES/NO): NO